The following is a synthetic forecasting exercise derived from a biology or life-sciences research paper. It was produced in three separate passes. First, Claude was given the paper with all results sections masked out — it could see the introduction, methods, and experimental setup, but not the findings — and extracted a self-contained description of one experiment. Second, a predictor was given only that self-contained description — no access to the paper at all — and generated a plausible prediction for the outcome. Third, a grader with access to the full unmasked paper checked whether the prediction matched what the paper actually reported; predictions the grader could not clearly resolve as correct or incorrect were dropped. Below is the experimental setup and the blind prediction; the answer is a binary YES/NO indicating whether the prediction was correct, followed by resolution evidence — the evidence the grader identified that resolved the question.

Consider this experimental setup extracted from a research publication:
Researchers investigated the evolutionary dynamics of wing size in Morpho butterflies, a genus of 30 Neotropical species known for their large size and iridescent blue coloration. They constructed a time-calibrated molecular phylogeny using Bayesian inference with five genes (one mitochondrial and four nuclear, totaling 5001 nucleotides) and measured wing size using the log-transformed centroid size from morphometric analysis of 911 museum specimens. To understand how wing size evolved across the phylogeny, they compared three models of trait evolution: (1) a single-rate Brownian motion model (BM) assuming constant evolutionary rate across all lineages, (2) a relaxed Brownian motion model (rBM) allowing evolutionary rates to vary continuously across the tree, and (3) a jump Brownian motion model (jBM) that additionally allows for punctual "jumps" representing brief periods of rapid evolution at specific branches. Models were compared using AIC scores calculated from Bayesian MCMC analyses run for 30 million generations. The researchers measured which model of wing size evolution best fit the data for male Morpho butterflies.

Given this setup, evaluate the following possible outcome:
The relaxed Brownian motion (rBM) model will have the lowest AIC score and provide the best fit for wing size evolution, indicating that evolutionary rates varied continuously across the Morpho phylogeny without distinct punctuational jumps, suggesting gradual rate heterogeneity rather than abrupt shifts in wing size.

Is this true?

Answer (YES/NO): NO